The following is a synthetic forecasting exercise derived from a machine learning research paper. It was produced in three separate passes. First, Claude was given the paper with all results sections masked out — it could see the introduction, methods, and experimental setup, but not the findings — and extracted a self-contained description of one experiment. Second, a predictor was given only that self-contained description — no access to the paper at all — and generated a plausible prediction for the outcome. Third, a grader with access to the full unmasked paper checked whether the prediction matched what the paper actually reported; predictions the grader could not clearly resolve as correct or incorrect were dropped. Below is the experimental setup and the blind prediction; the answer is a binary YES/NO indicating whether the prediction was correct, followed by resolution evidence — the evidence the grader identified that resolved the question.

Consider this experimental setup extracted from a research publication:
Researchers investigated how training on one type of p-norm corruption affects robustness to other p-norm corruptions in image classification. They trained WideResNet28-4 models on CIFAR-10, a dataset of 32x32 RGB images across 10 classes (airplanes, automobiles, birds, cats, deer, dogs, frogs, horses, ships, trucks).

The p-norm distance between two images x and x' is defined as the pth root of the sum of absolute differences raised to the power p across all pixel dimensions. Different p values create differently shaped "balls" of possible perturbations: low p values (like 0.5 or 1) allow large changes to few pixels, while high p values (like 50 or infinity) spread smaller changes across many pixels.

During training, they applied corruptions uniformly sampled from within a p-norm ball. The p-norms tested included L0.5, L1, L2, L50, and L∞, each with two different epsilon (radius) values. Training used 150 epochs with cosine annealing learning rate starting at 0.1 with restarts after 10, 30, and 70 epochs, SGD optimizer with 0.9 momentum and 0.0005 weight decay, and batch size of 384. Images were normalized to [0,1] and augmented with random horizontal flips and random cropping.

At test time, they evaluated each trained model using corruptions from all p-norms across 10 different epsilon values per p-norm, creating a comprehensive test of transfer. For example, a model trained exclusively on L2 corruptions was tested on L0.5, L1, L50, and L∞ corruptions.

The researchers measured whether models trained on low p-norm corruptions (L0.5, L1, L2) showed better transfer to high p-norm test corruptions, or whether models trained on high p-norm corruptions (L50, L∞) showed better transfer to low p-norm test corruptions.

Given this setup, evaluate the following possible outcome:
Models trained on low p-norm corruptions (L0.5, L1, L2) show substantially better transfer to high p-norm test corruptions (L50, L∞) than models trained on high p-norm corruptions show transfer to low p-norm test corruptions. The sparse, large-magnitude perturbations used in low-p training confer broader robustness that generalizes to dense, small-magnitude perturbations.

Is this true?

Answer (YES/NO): YES